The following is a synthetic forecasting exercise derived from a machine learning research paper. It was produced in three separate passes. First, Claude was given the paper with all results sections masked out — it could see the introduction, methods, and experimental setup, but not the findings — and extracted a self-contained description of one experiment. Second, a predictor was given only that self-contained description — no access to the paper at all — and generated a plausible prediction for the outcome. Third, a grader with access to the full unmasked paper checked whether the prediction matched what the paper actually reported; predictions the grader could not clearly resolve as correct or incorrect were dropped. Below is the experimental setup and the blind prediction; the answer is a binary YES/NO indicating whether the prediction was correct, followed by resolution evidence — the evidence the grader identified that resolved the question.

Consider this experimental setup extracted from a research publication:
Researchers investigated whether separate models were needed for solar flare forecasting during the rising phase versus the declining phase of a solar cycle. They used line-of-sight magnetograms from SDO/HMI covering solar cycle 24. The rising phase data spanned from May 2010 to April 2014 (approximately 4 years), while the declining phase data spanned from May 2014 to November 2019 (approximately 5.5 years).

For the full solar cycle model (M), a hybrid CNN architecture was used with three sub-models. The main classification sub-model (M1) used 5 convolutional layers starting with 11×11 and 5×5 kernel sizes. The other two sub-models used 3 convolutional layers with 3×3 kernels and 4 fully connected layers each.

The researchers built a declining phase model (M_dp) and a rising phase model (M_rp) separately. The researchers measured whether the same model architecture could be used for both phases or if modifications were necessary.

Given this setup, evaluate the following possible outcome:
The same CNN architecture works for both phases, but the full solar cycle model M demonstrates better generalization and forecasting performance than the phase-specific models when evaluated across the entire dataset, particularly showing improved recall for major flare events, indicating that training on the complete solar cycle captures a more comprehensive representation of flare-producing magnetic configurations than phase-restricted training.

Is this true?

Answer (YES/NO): NO